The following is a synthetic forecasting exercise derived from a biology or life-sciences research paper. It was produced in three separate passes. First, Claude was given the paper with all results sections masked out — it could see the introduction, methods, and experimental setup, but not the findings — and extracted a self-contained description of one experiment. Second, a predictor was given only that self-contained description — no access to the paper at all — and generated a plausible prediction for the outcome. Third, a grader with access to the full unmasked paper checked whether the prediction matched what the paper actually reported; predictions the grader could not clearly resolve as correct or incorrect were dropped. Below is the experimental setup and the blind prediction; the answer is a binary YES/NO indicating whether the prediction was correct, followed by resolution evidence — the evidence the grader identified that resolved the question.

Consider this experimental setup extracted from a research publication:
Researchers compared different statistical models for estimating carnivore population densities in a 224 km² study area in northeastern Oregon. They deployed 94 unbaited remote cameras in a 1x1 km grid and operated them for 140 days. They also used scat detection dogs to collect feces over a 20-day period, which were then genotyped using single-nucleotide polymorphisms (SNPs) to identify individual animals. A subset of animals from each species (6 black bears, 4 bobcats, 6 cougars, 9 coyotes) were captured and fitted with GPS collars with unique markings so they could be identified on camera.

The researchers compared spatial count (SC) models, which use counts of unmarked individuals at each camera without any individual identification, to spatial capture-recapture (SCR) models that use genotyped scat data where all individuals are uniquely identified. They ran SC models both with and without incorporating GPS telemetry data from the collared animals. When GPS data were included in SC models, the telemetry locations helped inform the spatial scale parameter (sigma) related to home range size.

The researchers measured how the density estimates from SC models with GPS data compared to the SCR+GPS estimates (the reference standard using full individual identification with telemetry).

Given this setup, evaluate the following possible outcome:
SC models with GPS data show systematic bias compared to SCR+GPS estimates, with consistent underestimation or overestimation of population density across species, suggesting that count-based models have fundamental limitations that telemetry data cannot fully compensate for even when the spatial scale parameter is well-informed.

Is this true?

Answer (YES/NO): YES